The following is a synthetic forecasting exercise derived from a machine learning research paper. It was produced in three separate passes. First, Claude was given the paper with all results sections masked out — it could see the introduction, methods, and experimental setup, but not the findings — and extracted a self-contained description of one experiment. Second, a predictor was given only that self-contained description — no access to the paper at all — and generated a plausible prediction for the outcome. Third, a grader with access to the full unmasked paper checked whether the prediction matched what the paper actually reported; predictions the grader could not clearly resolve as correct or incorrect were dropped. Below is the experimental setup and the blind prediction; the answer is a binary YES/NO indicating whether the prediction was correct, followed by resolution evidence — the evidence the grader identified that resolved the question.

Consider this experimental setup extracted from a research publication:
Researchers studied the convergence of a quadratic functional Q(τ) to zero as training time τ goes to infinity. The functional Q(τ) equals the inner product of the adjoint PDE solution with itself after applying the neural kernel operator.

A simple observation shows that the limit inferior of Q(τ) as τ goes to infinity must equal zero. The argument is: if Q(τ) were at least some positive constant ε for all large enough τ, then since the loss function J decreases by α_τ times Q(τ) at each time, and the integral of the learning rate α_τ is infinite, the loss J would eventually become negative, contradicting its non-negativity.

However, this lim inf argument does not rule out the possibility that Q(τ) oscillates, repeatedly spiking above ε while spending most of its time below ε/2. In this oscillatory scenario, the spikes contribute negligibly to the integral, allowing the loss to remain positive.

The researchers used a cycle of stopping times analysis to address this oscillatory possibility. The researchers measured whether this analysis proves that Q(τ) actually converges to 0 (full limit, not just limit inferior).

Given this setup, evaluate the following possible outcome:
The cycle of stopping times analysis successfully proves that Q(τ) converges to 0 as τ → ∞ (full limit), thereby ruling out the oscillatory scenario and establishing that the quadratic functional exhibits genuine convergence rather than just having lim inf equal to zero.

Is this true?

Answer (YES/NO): YES